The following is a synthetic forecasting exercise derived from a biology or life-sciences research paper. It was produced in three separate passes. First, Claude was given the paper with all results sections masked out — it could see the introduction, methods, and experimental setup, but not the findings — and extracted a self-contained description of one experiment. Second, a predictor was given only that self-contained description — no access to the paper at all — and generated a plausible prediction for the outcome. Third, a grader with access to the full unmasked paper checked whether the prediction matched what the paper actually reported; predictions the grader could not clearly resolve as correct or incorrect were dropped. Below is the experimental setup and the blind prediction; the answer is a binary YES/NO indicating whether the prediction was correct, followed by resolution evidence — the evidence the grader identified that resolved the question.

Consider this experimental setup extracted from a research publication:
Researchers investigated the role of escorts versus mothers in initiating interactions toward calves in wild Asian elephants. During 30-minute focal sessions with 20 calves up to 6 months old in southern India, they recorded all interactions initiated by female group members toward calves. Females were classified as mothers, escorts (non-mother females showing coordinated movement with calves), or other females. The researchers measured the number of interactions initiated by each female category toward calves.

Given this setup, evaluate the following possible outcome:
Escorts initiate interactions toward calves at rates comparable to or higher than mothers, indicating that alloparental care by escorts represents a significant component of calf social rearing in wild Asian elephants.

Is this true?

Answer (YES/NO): YES